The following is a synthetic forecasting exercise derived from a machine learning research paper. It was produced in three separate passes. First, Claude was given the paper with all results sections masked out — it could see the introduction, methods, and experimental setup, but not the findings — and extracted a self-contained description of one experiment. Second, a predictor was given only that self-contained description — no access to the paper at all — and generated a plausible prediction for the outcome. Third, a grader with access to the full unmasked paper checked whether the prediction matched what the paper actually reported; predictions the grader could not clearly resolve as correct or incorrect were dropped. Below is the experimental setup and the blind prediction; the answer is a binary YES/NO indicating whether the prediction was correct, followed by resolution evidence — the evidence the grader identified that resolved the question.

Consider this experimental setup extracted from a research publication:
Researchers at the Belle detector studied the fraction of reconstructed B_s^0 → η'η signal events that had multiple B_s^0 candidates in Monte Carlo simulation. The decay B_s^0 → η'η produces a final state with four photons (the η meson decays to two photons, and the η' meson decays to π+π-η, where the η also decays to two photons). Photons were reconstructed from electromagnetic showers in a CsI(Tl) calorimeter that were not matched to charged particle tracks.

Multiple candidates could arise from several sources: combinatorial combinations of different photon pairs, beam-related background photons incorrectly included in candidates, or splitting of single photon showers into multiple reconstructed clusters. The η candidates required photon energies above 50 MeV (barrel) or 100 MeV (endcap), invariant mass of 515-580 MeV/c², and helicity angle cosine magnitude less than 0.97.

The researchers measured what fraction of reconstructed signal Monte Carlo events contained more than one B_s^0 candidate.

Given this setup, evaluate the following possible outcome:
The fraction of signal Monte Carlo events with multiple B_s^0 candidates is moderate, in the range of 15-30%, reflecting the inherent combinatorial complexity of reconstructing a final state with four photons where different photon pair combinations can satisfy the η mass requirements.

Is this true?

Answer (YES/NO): NO